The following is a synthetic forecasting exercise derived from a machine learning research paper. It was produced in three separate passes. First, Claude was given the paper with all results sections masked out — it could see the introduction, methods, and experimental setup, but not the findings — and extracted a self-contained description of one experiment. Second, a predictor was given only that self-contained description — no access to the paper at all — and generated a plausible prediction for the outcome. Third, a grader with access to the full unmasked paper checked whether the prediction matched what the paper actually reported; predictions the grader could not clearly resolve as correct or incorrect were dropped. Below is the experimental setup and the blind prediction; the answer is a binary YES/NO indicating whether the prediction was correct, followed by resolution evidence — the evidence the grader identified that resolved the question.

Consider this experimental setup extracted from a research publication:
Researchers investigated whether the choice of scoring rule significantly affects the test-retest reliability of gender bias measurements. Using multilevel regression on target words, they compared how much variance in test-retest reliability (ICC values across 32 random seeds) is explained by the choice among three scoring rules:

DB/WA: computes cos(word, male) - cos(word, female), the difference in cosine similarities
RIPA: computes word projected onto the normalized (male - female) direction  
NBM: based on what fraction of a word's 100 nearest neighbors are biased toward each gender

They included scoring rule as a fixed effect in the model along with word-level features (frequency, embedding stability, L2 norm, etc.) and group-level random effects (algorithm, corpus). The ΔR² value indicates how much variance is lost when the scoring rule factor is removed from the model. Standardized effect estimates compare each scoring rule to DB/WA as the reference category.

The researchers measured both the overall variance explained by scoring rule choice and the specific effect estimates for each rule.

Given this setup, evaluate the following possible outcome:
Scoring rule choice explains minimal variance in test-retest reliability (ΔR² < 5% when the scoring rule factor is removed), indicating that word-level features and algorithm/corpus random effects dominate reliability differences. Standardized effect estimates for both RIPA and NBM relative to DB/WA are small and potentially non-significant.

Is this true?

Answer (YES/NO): YES